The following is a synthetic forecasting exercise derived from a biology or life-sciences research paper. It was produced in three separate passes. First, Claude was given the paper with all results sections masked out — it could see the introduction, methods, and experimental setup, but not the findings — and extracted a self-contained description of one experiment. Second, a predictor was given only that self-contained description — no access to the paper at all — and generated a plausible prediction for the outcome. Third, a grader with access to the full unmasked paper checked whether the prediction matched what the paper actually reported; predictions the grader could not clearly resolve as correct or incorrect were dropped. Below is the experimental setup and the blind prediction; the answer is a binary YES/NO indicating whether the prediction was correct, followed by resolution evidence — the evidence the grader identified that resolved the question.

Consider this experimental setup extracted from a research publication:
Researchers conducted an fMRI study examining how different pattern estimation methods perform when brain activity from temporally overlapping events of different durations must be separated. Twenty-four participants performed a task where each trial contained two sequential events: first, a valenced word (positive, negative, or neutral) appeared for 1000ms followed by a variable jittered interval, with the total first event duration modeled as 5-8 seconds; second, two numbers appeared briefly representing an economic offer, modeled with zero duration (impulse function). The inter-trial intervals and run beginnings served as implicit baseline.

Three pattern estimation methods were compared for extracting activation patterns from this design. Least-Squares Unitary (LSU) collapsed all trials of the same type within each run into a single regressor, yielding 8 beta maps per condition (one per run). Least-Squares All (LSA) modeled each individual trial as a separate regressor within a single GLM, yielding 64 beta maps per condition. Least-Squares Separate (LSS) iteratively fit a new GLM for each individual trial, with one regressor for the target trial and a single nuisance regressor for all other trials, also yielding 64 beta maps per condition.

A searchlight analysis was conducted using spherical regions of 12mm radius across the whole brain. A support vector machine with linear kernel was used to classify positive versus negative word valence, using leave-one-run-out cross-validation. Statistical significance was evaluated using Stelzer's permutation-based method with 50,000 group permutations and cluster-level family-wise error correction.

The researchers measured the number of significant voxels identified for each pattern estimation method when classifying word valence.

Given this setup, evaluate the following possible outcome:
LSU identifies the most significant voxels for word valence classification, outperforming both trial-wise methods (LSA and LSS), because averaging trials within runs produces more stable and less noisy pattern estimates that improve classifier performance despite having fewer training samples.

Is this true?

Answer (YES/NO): NO